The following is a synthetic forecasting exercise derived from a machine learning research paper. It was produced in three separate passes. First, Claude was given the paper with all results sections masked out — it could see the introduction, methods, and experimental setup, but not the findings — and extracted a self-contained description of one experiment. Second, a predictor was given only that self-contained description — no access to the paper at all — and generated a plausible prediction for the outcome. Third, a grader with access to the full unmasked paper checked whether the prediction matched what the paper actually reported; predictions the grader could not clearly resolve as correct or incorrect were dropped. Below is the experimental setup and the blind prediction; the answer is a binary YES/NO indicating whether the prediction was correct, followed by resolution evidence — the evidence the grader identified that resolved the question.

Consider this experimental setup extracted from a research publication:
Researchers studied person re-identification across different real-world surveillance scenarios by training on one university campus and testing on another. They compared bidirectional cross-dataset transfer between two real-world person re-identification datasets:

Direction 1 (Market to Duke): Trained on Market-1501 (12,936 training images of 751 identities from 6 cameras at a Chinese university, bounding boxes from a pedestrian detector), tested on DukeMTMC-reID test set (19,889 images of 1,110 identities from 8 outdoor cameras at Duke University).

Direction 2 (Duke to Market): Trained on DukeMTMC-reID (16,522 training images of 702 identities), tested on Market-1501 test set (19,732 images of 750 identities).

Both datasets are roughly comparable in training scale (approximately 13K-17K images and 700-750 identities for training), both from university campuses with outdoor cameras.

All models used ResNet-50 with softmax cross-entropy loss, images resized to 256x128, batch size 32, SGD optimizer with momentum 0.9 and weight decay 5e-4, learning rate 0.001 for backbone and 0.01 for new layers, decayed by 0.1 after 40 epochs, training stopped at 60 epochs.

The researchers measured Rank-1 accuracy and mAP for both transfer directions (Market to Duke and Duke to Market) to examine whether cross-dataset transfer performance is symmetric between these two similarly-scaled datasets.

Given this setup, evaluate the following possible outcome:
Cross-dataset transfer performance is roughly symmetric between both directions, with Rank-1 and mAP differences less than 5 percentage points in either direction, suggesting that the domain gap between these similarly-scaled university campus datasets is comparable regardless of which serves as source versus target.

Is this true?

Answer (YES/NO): NO